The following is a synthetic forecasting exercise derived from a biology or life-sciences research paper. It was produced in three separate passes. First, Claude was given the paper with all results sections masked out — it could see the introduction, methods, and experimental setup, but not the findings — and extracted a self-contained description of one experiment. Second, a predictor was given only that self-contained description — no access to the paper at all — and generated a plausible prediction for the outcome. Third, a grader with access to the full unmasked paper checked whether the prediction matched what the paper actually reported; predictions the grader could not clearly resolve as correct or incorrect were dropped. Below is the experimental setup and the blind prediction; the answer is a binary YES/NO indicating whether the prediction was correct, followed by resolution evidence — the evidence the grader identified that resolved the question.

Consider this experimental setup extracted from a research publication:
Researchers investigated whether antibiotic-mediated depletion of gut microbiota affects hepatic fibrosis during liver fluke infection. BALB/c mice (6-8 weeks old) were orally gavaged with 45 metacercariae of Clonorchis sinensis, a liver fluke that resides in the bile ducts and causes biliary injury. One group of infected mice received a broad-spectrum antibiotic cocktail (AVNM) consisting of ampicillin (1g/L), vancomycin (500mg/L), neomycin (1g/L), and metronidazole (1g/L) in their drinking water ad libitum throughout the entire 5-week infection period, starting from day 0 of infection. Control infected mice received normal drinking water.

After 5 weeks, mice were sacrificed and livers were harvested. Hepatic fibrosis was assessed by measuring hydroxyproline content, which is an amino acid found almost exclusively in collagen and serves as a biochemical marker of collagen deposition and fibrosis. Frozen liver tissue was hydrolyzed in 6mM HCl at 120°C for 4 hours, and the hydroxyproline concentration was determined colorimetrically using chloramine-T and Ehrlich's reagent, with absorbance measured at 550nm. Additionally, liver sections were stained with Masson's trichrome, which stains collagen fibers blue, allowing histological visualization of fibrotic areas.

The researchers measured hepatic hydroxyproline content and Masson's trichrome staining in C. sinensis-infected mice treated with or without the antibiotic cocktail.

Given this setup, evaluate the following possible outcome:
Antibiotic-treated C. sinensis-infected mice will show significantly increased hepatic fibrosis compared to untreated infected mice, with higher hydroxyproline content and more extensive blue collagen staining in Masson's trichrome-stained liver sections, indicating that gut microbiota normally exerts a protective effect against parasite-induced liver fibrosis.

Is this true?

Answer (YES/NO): NO